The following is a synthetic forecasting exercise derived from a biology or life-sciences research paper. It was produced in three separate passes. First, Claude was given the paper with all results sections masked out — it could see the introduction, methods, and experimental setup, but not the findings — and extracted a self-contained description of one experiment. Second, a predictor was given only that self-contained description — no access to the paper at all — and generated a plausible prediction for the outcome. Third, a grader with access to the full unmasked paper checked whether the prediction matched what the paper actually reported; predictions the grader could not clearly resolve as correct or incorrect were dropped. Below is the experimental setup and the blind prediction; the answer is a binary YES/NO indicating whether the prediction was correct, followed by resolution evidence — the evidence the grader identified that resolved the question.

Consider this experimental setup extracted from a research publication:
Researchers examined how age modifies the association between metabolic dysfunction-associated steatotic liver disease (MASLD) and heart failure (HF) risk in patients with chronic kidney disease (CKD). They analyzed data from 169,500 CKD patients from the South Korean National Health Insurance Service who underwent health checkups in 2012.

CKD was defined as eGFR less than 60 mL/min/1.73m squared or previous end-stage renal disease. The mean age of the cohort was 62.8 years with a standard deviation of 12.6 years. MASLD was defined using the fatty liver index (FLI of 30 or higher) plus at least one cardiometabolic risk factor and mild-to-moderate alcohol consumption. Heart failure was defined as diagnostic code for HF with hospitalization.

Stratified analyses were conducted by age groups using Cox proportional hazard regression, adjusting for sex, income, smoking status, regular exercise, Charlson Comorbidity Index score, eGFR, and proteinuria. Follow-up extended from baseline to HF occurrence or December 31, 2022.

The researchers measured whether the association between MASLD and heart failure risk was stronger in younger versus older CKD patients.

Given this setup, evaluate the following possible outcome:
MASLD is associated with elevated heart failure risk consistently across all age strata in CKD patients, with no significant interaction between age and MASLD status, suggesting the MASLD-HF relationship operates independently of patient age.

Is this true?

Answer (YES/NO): NO